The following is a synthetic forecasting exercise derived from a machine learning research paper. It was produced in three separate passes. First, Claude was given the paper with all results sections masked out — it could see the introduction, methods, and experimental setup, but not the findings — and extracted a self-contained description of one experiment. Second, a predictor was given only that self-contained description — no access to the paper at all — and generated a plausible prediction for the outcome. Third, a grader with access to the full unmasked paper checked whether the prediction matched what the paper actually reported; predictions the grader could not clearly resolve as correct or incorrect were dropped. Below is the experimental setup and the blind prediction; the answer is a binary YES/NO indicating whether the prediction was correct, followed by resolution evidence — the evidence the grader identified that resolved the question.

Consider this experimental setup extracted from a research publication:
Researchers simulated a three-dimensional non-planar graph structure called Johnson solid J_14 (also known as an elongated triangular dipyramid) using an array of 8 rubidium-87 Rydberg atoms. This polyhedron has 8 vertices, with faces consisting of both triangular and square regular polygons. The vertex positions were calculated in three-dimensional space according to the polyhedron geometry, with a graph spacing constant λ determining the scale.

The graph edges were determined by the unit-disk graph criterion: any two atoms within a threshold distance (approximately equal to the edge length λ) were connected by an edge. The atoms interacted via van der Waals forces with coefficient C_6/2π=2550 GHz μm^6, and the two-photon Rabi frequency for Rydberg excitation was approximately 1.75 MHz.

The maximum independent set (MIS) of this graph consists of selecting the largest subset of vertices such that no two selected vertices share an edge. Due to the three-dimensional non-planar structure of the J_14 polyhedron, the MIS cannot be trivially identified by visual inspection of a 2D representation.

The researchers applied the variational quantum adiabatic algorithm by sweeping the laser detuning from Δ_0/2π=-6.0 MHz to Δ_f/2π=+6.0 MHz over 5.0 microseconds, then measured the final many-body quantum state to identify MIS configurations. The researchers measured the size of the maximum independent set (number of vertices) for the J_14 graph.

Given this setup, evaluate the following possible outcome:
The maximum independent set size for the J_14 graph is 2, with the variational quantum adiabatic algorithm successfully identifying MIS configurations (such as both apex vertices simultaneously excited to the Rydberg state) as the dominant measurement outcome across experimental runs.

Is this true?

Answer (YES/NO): YES